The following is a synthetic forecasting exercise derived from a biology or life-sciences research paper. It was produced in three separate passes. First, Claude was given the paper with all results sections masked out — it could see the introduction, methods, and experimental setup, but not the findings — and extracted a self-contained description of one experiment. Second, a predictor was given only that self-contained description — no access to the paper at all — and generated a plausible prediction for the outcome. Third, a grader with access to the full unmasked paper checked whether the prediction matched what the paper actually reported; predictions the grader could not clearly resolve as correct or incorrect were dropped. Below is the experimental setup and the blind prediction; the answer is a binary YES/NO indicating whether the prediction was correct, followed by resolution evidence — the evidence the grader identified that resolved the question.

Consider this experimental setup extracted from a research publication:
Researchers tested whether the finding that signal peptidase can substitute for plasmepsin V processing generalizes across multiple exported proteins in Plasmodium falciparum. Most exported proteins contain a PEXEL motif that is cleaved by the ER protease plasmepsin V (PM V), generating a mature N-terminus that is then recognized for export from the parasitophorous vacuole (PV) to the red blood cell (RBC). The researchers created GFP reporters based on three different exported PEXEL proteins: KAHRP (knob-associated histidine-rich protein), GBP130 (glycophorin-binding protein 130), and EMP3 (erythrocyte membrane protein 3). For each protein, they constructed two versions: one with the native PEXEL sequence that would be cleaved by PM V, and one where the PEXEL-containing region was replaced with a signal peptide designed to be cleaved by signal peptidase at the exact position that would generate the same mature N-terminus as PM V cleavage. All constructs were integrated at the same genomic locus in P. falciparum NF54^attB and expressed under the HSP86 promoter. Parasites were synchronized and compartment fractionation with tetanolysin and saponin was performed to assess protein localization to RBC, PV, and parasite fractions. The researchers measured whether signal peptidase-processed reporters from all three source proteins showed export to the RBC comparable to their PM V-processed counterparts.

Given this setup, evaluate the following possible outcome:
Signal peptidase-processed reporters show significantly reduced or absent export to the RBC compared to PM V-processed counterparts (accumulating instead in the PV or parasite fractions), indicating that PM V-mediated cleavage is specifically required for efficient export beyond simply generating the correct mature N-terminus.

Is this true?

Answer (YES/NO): NO